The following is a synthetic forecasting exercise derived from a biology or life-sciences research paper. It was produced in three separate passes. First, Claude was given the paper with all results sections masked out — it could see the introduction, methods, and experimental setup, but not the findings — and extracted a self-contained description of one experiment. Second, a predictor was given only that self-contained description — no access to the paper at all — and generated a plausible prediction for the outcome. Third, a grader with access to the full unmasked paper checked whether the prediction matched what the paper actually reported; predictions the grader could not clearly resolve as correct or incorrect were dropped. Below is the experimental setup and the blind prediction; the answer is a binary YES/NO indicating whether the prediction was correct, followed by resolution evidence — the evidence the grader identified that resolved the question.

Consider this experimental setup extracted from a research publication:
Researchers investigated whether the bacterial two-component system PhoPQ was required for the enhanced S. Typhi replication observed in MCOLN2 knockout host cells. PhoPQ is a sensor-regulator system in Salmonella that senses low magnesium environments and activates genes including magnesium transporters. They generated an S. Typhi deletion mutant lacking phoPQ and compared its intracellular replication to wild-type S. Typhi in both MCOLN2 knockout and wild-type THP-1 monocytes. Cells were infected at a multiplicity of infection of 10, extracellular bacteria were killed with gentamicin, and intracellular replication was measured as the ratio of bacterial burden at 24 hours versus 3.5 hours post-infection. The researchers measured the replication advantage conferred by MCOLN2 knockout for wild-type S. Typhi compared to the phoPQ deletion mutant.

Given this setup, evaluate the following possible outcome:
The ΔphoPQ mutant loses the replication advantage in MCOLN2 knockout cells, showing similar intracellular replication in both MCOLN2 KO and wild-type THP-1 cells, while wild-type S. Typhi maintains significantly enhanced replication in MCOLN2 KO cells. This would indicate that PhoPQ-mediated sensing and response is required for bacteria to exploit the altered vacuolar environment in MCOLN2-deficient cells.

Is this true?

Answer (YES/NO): NO